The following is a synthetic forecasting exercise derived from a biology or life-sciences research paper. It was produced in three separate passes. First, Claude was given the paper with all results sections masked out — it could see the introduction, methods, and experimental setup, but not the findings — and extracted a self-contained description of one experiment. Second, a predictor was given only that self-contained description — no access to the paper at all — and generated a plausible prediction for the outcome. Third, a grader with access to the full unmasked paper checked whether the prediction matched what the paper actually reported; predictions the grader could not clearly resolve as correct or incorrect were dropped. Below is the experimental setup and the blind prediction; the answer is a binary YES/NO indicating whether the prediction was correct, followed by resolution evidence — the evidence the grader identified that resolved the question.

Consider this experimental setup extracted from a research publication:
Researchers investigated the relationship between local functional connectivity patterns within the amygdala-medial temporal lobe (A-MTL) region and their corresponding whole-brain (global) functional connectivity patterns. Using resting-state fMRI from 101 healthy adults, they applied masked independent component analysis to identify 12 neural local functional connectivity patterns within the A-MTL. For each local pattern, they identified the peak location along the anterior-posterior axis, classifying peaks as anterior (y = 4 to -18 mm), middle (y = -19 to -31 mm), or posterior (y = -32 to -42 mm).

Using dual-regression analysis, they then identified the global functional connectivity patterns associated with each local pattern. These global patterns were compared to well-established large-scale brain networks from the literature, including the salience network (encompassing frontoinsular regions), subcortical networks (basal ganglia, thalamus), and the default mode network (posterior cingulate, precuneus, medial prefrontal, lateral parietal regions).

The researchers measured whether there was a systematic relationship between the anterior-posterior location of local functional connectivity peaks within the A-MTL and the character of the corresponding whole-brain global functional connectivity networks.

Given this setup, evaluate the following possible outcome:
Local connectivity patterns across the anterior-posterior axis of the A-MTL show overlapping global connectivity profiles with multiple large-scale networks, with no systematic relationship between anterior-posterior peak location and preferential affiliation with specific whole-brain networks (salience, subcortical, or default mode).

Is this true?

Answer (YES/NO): NO